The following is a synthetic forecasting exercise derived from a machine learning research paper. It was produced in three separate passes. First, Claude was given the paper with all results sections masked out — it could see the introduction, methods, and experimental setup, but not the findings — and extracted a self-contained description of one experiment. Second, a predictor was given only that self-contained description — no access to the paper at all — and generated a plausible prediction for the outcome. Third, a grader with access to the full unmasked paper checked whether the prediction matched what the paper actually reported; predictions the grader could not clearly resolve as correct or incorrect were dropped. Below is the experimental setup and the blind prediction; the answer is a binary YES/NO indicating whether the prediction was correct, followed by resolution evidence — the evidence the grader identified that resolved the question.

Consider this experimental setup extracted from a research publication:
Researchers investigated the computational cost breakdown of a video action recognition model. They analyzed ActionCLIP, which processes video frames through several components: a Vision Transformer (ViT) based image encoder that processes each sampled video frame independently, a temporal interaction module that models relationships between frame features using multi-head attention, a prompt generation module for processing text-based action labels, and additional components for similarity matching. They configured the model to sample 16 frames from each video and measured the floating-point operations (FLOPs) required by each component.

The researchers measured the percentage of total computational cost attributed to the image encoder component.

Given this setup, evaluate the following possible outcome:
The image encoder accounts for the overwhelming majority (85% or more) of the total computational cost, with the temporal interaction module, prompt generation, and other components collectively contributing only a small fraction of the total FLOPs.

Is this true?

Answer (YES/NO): YES